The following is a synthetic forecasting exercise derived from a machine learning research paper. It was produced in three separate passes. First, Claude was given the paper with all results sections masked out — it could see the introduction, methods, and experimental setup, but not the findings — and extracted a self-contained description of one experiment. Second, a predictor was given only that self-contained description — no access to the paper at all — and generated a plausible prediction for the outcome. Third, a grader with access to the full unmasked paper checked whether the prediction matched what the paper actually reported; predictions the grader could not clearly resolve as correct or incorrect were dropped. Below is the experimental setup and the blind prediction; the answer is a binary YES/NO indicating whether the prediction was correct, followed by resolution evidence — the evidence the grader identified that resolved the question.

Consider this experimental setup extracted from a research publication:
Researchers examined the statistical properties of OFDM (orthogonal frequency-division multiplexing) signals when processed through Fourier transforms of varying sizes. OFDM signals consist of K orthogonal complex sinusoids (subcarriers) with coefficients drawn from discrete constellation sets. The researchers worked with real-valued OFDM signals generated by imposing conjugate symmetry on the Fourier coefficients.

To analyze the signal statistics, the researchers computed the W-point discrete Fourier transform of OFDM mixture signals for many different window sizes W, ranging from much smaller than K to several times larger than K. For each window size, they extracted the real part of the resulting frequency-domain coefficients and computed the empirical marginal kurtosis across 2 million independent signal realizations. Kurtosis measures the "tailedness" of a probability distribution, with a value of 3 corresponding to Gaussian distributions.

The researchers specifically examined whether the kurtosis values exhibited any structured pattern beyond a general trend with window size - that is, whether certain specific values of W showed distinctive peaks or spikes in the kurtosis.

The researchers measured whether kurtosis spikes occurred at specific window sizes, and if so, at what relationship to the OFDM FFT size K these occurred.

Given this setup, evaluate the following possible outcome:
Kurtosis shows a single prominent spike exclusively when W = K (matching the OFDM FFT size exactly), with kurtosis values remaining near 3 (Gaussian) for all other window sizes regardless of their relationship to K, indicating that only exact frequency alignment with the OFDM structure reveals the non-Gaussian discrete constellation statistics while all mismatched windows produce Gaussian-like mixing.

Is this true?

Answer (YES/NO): NO